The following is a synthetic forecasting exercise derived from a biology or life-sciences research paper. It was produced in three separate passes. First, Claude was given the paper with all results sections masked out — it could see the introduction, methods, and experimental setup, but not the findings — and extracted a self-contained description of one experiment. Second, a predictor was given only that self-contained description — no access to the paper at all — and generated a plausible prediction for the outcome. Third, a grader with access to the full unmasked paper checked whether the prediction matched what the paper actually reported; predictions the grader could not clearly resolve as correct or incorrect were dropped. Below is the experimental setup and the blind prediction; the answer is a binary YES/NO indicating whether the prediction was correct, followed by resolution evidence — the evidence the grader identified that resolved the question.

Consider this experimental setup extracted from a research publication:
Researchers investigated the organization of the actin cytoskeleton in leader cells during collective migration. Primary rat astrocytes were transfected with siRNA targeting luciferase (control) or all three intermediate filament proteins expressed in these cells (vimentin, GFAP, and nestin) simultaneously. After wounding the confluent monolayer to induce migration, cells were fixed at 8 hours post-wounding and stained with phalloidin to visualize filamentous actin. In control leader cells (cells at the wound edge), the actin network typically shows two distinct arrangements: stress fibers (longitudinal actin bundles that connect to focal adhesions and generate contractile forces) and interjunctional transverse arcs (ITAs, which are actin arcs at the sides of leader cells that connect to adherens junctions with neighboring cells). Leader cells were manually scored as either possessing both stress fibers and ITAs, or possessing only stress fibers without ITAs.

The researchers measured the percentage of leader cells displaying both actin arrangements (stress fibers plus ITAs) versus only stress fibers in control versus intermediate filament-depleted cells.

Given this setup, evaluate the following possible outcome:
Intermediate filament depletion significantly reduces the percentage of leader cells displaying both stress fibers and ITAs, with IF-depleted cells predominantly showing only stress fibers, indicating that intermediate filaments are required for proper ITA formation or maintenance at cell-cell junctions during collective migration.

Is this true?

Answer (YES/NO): YES